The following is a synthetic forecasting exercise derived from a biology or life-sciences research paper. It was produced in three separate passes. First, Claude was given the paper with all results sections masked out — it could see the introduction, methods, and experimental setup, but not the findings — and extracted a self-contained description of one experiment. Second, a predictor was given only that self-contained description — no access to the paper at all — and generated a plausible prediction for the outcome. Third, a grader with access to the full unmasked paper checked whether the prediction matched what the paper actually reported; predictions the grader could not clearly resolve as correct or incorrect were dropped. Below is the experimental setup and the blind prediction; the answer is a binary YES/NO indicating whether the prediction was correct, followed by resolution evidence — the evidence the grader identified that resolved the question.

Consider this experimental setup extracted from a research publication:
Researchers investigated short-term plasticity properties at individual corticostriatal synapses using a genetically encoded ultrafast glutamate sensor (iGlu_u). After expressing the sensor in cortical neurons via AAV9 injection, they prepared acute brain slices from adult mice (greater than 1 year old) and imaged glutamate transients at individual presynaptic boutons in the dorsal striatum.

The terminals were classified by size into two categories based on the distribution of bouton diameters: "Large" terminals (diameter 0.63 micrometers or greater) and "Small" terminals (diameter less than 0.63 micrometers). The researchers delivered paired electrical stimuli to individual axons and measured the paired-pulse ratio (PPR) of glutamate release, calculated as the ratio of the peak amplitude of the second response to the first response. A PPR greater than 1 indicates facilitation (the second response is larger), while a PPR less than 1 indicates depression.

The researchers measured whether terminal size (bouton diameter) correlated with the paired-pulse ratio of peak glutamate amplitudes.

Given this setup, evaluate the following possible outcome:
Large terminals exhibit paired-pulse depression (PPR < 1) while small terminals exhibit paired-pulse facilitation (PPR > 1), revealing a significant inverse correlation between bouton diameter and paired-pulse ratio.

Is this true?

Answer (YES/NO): NO